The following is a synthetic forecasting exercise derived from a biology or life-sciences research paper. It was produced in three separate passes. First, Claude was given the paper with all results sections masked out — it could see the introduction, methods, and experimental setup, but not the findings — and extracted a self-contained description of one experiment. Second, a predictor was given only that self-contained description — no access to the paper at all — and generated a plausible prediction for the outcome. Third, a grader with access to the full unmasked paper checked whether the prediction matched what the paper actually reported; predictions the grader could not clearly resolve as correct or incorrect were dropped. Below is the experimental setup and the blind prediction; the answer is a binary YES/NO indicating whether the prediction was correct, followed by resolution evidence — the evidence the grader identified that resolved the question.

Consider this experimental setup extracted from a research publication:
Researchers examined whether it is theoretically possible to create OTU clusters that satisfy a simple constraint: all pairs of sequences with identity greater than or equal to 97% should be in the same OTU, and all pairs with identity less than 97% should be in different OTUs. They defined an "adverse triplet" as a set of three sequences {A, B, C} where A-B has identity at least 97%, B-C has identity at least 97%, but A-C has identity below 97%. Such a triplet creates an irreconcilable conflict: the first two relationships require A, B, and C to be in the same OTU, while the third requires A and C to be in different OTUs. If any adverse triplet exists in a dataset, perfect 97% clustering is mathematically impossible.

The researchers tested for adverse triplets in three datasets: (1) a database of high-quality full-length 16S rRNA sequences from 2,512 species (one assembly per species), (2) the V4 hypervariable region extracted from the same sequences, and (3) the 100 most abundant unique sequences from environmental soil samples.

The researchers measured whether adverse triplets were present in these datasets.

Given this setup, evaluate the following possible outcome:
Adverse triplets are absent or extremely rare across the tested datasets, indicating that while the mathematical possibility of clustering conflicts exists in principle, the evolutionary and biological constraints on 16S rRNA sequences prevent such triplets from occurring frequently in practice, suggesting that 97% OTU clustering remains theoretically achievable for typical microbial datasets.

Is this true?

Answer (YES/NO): NO